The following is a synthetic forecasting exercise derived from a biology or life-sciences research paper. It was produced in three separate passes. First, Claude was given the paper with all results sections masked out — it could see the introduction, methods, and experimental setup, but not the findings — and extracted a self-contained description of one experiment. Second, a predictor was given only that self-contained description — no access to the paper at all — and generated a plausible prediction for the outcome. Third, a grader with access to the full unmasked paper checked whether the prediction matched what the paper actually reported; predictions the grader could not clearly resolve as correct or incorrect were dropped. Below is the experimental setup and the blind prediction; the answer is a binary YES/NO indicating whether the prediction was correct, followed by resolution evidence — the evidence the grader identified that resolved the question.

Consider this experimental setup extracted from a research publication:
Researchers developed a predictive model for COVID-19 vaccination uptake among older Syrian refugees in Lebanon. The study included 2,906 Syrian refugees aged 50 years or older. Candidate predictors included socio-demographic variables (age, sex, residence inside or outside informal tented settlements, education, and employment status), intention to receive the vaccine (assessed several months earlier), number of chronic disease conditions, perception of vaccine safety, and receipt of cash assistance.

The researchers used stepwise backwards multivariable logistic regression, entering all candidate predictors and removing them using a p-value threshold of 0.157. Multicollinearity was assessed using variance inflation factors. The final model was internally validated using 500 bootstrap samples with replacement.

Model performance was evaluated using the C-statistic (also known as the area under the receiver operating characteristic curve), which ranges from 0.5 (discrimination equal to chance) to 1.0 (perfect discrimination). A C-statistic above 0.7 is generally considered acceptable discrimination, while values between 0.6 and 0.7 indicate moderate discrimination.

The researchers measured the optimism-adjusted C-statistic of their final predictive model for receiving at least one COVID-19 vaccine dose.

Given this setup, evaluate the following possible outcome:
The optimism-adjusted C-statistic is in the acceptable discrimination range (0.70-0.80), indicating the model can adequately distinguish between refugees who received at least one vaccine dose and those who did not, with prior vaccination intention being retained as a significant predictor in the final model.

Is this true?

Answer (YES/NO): NO